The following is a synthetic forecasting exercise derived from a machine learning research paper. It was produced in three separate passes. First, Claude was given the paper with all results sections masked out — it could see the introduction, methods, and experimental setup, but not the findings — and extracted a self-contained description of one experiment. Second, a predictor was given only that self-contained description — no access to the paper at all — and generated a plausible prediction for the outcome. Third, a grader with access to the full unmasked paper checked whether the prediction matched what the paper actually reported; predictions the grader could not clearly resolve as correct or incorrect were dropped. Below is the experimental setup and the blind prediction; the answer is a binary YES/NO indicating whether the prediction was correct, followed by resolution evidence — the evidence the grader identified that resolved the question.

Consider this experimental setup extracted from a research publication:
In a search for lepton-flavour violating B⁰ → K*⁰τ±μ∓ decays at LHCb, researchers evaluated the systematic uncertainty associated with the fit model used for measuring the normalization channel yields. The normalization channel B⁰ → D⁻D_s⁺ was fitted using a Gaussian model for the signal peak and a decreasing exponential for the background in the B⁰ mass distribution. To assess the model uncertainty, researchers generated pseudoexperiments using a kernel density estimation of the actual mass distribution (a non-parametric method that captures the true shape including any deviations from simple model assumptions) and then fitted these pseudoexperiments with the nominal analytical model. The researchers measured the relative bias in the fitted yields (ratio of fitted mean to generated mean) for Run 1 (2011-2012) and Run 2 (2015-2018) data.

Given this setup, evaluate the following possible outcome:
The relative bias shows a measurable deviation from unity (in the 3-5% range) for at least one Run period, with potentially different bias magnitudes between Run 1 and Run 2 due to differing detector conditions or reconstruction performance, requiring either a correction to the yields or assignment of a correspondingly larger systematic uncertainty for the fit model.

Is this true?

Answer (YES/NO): NO